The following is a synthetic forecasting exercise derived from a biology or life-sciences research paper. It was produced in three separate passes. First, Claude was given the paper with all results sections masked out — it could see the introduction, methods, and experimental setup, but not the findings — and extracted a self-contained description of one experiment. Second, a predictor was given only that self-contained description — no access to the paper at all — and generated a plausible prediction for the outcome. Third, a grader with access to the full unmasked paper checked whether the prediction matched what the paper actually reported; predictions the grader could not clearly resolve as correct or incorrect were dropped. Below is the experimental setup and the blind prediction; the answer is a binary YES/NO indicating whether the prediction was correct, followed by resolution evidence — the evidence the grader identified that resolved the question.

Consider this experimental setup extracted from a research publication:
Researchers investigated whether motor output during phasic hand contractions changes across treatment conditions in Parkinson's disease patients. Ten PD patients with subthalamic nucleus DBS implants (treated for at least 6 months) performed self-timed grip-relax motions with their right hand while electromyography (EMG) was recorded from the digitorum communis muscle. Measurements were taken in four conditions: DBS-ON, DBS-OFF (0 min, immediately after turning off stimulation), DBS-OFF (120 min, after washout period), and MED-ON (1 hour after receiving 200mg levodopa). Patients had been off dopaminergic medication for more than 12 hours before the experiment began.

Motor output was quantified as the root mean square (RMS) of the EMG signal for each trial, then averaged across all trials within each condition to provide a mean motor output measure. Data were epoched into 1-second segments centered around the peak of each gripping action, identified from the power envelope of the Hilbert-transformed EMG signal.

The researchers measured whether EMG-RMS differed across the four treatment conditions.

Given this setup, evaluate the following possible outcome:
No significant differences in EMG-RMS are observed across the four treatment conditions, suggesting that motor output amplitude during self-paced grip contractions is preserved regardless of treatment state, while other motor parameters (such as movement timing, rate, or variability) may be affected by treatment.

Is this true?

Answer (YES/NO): NO